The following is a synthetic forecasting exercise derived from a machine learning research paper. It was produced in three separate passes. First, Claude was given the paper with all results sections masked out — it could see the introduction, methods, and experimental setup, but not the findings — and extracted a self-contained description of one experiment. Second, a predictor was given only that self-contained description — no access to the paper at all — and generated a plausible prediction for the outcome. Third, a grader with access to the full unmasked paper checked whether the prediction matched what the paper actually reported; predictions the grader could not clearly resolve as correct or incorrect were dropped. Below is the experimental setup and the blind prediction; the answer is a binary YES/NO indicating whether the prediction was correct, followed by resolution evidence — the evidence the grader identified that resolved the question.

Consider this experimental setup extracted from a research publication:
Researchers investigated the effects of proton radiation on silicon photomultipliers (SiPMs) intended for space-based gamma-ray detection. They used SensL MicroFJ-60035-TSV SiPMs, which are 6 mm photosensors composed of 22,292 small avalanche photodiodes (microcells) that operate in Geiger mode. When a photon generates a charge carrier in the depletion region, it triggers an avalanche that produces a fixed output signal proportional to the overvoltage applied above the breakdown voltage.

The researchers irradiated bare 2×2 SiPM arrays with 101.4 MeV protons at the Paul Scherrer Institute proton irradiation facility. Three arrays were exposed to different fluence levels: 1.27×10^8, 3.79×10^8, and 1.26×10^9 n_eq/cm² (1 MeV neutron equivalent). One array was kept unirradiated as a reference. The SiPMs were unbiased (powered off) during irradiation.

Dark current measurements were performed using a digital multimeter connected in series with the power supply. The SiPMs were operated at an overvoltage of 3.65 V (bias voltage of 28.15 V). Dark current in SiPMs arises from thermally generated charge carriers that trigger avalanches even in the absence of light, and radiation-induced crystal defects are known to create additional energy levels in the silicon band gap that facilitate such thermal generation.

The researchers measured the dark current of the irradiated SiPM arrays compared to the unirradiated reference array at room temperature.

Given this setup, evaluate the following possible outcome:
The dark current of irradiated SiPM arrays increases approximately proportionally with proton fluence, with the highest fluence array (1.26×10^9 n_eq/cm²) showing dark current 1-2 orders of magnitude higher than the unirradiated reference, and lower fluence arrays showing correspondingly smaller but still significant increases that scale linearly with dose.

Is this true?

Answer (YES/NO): YES